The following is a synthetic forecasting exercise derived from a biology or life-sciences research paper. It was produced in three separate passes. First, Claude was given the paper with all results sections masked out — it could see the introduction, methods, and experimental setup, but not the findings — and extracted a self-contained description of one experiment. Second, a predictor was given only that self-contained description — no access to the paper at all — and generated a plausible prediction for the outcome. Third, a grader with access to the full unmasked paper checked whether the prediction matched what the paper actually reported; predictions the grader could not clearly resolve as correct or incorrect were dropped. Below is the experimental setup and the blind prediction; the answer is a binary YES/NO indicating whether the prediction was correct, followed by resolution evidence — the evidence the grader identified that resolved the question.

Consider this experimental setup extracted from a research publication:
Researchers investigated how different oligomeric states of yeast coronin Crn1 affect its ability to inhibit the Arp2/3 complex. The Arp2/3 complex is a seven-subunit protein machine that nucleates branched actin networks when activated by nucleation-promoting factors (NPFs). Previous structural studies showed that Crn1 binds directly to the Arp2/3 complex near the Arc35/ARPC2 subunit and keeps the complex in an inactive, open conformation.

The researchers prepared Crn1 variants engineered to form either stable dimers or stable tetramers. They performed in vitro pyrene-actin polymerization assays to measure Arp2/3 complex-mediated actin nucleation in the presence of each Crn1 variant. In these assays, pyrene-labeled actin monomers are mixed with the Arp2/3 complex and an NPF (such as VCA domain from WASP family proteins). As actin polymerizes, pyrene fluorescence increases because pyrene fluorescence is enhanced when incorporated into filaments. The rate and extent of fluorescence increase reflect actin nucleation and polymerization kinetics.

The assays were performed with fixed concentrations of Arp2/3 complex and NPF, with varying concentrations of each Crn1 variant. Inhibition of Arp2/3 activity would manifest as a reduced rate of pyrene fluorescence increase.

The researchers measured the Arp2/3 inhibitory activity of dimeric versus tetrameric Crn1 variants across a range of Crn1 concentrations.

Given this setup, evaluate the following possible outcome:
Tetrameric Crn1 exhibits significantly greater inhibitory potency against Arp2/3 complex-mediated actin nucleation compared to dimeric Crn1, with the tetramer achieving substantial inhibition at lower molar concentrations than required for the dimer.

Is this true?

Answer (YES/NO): YES